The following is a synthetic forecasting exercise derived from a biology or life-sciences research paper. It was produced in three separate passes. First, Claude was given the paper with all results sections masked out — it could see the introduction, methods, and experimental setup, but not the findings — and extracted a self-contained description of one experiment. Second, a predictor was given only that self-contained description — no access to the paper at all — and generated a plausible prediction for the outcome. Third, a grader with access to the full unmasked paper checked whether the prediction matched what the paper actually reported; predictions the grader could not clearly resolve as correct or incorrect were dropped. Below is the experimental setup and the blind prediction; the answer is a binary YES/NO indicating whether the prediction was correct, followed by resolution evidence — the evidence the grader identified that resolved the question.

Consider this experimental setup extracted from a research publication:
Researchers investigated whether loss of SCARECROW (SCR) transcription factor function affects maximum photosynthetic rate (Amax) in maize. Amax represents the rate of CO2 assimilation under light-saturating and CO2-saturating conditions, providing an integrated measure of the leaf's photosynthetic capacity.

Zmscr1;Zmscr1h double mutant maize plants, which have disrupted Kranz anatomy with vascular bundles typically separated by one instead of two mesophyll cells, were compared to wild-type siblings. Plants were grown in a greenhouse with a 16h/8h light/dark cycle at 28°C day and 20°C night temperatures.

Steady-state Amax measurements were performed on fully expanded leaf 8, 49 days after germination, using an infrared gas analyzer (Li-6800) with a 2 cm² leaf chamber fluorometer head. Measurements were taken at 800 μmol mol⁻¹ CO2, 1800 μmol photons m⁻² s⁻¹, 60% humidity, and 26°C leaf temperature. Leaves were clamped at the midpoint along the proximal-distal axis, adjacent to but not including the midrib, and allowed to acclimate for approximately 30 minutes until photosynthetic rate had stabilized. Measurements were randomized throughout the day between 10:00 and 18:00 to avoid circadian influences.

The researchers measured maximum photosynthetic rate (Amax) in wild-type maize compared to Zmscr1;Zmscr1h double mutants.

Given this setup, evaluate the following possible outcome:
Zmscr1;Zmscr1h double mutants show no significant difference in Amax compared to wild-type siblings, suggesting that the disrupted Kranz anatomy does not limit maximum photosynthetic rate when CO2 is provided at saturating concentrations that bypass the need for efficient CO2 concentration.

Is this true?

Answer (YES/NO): NO